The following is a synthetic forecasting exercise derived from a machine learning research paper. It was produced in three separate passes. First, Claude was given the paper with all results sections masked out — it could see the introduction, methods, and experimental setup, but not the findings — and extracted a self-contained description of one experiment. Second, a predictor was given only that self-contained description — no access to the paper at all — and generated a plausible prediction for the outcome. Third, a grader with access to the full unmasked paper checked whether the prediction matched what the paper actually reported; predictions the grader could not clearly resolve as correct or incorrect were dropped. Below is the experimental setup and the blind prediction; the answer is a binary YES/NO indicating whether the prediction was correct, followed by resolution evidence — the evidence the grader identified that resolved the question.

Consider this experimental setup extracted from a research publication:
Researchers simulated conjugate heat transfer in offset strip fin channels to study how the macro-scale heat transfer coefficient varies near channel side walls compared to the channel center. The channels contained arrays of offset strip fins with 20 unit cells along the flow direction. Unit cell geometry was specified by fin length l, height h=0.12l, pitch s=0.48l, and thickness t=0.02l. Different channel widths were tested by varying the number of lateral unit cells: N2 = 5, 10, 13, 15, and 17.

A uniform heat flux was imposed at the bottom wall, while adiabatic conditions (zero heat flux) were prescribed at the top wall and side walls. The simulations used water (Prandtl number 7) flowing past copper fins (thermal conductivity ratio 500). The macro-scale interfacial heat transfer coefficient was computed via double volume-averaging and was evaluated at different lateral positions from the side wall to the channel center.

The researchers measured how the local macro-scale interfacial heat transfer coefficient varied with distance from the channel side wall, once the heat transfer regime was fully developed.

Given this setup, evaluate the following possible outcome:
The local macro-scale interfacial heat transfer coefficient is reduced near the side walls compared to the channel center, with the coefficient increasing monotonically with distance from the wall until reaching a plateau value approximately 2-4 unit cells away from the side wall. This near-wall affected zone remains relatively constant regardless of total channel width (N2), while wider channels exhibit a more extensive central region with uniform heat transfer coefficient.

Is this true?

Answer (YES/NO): NO